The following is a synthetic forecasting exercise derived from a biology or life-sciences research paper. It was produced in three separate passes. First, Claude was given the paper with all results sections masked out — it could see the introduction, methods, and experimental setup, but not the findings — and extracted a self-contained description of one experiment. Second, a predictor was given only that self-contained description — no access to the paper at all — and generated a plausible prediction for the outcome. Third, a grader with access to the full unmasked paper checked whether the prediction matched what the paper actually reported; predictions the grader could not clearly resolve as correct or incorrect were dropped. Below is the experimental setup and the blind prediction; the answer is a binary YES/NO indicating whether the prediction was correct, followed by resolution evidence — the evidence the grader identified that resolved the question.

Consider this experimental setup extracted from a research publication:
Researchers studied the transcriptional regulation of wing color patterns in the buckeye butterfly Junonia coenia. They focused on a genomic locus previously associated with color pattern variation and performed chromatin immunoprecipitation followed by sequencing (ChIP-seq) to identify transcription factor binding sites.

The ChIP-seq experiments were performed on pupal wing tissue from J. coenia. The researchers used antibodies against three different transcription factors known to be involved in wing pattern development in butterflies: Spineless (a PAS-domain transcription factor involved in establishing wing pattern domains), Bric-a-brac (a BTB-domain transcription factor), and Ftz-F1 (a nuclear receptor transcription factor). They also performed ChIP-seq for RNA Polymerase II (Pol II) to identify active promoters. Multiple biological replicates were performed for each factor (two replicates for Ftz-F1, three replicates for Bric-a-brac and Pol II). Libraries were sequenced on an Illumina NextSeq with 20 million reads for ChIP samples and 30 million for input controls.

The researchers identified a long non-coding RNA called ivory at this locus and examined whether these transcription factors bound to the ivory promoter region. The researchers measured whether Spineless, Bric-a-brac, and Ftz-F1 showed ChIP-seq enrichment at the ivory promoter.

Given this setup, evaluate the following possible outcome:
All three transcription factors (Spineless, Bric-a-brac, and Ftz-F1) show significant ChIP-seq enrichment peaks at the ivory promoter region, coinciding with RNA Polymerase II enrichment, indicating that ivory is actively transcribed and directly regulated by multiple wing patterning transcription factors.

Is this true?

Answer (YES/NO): YES